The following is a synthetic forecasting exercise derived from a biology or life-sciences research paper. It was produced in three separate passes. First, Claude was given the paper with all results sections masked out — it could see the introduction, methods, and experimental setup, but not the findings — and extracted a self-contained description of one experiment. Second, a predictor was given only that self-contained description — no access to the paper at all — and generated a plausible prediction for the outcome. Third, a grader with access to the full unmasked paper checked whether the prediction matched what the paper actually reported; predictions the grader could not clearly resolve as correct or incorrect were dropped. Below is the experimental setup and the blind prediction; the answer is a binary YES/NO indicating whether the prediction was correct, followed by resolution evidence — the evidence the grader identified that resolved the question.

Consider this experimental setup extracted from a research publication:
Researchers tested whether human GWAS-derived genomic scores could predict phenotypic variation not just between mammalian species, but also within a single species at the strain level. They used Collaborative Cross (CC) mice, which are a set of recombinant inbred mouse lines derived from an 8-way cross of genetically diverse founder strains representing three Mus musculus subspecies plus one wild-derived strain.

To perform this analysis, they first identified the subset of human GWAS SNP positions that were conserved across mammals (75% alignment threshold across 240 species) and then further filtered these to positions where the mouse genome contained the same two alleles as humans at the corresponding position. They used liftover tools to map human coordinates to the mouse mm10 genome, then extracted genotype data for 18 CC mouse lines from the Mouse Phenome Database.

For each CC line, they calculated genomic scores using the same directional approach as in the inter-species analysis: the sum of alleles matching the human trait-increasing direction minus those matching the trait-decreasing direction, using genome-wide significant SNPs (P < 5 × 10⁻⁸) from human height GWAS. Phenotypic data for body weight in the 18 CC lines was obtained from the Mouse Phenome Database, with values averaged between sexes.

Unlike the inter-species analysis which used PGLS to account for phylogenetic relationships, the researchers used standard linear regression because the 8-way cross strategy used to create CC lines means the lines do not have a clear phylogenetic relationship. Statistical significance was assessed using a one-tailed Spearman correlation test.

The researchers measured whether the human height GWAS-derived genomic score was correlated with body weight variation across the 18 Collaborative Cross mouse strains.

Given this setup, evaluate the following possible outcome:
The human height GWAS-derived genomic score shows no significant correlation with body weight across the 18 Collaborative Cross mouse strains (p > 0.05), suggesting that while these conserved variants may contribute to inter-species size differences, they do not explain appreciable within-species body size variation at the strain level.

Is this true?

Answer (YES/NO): NO